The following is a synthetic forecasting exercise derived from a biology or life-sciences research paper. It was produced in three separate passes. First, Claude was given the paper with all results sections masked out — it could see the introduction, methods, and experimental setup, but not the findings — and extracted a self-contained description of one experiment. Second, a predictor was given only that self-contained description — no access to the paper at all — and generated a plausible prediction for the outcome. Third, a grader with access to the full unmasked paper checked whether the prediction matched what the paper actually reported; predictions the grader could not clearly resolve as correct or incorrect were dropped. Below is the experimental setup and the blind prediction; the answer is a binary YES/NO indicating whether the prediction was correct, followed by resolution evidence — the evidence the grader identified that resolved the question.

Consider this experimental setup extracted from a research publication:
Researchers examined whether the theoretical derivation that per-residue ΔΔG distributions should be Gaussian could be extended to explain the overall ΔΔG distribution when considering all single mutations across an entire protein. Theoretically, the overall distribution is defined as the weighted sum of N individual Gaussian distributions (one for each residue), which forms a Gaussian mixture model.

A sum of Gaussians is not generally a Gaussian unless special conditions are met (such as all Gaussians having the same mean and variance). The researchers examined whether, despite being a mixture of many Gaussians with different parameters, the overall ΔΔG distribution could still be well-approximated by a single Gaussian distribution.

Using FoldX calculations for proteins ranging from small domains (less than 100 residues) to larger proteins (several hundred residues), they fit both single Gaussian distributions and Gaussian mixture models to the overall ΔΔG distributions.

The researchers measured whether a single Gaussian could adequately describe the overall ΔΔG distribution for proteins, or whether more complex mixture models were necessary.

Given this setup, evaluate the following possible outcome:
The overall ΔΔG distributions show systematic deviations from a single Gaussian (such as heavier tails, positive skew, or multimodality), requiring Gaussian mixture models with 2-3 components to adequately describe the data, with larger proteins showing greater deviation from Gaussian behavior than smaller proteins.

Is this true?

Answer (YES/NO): NO